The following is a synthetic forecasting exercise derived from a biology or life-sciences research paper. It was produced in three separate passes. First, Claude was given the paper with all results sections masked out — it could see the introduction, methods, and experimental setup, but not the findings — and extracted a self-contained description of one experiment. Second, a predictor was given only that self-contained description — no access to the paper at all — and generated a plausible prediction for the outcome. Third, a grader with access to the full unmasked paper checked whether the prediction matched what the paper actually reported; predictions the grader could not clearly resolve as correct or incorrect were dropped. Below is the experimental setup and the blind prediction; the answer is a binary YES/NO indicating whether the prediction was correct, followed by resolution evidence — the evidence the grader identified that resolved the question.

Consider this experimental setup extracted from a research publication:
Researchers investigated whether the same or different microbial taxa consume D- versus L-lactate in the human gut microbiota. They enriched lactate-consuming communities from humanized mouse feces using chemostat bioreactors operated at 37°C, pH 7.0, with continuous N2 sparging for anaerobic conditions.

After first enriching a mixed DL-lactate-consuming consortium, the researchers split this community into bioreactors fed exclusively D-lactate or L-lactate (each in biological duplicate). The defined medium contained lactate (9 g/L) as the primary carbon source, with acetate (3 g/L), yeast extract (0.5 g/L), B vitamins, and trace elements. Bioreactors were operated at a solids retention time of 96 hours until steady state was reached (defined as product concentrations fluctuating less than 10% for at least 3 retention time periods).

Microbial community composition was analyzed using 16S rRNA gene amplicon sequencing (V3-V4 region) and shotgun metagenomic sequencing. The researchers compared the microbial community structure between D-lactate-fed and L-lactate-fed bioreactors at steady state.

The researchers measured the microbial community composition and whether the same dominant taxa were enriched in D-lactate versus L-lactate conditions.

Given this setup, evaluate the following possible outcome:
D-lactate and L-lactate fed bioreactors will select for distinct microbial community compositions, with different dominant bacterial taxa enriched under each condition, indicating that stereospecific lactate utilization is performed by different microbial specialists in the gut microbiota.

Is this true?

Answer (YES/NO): YES